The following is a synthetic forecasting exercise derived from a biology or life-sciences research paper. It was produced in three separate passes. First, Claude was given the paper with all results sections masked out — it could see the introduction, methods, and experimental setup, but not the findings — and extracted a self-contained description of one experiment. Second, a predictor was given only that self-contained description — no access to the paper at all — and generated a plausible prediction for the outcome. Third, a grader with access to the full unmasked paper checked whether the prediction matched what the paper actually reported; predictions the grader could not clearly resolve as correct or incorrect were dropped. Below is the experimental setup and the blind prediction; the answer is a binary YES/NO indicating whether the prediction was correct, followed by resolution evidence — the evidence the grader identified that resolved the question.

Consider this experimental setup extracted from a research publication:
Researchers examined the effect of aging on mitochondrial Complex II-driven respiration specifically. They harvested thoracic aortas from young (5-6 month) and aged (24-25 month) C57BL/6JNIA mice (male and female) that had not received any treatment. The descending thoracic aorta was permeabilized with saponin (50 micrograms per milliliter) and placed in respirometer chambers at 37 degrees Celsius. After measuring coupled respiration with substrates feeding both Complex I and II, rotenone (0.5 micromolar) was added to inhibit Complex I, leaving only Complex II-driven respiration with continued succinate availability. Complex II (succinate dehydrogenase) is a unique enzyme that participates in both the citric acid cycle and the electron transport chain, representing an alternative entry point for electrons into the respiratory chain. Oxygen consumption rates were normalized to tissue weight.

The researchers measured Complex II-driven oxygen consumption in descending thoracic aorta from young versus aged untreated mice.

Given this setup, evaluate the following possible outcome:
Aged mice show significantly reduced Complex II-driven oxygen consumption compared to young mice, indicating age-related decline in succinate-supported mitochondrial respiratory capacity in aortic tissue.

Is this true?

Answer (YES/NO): NO